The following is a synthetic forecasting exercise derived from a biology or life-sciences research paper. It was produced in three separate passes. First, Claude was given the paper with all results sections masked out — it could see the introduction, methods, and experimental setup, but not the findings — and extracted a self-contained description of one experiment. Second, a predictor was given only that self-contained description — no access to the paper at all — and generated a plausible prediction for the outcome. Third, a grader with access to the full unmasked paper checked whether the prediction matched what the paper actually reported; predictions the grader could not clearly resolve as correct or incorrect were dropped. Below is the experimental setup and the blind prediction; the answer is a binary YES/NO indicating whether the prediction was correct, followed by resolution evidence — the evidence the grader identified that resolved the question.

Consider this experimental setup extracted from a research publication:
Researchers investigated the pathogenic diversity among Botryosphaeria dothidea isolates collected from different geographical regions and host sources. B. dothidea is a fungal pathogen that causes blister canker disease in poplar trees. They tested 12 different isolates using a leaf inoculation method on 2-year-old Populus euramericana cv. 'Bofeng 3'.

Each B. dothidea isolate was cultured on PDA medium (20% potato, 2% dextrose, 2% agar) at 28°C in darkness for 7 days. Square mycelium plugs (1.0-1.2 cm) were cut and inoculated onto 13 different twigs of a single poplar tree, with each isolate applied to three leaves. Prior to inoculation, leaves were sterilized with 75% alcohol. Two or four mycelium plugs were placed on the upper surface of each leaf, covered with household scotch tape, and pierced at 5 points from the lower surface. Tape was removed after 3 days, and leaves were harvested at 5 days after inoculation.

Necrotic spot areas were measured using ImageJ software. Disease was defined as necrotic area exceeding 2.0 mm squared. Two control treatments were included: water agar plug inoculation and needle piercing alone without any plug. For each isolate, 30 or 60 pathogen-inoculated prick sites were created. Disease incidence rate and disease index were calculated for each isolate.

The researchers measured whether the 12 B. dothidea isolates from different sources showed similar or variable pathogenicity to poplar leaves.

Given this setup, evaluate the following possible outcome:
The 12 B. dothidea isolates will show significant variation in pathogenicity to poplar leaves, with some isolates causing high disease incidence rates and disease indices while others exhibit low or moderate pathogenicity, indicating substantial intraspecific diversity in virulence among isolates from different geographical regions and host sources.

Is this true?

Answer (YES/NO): YES